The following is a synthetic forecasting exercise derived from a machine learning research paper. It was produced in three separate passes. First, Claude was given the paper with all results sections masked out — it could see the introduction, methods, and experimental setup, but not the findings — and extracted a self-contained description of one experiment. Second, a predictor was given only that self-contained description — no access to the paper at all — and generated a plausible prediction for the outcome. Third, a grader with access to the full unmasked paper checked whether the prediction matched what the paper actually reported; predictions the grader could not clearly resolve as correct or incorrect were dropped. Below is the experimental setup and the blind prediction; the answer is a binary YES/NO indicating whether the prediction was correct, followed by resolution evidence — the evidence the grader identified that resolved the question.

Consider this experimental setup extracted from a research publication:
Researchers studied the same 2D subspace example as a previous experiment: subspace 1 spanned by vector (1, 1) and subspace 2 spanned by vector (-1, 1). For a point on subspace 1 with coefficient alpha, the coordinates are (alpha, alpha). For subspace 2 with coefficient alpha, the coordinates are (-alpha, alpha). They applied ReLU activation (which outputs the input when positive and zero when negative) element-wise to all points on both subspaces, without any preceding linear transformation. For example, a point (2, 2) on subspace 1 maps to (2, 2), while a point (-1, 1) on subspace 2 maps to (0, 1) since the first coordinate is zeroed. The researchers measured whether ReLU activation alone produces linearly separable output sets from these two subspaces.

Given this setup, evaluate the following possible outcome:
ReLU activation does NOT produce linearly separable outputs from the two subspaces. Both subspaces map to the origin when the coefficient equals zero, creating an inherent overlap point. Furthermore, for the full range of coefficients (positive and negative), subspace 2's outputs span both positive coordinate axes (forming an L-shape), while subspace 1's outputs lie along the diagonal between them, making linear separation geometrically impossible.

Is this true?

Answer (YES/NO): YES